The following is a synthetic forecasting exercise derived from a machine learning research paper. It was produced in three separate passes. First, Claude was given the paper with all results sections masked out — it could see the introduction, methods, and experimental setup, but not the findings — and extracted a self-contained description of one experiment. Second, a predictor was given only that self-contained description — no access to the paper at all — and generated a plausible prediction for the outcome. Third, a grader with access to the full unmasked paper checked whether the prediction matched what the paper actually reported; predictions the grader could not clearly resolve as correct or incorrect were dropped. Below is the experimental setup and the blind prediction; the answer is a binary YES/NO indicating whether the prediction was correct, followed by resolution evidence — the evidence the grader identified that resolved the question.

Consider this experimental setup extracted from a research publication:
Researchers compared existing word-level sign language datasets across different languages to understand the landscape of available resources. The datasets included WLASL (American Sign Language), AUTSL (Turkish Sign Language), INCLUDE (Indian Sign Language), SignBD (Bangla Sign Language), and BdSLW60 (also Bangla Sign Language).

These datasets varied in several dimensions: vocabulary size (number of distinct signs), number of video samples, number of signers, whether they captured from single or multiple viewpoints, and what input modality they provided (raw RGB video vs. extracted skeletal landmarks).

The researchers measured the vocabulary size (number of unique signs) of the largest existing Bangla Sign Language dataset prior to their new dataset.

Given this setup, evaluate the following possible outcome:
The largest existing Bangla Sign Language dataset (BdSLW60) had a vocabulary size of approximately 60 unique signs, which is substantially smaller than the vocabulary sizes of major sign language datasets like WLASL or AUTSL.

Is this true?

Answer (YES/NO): NO